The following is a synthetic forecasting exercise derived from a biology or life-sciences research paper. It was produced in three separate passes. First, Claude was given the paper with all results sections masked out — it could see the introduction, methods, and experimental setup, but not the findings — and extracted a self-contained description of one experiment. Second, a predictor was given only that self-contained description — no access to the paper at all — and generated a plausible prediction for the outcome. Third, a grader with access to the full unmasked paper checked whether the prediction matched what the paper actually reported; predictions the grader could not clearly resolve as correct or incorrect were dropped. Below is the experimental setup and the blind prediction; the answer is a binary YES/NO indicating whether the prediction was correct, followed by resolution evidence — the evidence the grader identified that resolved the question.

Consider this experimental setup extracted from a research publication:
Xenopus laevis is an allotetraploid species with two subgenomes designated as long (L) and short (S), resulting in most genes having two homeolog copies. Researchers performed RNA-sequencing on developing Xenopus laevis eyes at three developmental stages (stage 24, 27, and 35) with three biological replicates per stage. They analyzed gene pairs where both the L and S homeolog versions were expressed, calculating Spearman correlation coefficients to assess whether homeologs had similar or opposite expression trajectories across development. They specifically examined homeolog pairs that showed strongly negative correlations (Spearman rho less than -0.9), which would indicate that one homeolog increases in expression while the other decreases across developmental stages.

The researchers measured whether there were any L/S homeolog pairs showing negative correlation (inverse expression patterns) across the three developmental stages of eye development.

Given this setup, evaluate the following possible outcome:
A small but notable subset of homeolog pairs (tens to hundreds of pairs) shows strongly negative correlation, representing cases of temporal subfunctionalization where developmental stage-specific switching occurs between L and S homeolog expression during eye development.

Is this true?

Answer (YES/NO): NO